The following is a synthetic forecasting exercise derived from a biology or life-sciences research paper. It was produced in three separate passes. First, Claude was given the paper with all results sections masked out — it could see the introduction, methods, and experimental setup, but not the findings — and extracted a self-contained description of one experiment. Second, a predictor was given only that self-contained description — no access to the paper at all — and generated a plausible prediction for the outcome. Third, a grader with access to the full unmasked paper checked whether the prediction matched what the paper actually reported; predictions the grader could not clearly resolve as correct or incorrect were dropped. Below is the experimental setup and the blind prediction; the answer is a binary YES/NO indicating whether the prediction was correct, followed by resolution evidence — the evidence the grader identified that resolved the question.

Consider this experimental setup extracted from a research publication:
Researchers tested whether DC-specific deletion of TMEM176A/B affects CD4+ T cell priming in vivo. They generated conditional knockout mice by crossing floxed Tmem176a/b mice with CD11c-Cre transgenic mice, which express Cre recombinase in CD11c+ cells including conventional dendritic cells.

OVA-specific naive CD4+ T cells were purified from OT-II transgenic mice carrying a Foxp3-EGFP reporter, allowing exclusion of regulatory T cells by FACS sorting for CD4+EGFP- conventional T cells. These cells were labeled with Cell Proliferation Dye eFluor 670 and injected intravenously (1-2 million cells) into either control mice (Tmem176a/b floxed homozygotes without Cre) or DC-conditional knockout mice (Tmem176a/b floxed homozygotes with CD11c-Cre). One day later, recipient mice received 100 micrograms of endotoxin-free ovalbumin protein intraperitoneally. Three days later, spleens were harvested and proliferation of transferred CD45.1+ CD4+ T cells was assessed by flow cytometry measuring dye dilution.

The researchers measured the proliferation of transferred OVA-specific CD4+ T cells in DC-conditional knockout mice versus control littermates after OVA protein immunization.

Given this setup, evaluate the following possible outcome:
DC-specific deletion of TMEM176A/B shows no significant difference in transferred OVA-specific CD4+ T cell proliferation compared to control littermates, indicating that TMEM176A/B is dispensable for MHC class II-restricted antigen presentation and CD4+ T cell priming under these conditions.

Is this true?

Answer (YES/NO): NO